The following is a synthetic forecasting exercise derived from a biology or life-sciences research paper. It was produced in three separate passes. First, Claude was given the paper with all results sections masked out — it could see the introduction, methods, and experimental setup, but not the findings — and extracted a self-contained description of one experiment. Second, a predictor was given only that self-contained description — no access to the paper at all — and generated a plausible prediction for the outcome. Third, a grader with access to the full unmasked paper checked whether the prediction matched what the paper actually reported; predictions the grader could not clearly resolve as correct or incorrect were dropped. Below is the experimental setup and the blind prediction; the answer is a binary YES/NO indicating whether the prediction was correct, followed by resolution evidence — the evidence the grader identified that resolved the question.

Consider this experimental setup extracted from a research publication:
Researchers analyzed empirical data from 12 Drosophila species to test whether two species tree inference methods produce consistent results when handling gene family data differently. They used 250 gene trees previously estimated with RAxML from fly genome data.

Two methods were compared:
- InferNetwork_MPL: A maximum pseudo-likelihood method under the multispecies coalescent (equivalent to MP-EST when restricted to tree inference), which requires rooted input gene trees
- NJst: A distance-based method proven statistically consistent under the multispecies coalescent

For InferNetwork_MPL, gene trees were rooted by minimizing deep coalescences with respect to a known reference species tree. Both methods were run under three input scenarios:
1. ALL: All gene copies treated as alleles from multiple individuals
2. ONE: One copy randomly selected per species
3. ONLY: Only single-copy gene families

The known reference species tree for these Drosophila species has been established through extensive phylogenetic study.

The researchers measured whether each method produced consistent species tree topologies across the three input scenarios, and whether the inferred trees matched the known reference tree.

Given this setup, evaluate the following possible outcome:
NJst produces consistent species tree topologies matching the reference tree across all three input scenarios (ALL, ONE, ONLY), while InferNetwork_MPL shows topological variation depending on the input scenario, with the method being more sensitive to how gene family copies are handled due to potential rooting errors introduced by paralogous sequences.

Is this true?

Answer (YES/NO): NO